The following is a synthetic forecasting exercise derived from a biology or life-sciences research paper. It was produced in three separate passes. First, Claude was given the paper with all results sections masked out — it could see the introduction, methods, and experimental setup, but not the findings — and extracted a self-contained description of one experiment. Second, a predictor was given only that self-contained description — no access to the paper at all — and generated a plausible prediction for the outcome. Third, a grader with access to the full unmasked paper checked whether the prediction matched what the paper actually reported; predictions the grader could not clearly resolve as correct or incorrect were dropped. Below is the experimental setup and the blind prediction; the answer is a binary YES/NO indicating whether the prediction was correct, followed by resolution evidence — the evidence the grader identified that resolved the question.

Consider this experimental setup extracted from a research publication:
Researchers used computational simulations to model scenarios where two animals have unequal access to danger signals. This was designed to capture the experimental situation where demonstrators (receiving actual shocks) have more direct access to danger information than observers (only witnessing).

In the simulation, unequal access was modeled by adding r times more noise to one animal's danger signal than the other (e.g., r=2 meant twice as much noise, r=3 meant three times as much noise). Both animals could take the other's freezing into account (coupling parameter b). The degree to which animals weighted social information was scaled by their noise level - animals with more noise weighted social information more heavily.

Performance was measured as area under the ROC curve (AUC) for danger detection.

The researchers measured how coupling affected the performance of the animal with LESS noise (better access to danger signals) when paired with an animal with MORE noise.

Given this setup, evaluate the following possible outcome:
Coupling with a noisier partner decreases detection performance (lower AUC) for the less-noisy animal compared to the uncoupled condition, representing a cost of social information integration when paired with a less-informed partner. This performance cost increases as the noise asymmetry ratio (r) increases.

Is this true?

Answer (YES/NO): NO